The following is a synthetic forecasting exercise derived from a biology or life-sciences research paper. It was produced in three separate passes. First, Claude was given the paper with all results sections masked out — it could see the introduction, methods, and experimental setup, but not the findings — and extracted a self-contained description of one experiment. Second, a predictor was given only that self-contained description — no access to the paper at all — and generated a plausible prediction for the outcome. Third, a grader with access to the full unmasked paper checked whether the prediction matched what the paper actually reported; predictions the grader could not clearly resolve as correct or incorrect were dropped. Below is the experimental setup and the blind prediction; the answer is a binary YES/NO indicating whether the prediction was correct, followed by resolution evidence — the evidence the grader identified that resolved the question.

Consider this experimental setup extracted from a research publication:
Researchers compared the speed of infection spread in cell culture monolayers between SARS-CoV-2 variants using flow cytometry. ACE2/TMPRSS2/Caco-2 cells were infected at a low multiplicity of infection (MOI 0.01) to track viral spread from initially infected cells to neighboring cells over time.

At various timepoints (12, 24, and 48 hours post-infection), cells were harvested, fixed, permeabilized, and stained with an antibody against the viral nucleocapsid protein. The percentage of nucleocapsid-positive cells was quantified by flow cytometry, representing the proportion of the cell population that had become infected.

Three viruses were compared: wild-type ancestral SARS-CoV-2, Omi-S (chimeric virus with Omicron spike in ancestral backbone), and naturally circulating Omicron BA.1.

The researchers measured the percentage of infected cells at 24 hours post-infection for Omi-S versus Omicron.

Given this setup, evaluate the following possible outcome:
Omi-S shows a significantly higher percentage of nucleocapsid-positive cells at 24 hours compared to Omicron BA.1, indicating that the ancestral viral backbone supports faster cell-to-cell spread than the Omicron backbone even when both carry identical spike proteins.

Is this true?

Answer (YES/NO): YES